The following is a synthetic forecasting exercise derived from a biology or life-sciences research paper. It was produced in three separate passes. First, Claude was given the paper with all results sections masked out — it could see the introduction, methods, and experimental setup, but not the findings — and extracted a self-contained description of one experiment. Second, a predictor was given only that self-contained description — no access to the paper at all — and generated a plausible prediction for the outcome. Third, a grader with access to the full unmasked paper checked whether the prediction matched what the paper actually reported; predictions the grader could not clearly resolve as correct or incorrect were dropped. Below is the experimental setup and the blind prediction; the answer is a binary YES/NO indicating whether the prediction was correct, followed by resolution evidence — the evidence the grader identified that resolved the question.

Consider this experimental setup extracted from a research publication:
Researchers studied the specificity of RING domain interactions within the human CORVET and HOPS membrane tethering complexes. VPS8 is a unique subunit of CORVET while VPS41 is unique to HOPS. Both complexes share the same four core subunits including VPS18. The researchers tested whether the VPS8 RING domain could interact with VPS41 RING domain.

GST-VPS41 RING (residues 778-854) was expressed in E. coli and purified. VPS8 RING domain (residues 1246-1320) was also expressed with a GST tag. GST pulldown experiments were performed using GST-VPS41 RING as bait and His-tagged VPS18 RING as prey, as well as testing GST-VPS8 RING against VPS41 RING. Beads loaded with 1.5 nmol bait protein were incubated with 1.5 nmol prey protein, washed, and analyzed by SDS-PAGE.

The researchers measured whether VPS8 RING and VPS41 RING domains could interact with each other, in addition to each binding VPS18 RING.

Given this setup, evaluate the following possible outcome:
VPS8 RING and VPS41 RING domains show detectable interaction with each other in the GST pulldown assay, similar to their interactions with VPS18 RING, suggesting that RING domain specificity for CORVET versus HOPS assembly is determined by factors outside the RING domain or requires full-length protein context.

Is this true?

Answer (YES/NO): NO